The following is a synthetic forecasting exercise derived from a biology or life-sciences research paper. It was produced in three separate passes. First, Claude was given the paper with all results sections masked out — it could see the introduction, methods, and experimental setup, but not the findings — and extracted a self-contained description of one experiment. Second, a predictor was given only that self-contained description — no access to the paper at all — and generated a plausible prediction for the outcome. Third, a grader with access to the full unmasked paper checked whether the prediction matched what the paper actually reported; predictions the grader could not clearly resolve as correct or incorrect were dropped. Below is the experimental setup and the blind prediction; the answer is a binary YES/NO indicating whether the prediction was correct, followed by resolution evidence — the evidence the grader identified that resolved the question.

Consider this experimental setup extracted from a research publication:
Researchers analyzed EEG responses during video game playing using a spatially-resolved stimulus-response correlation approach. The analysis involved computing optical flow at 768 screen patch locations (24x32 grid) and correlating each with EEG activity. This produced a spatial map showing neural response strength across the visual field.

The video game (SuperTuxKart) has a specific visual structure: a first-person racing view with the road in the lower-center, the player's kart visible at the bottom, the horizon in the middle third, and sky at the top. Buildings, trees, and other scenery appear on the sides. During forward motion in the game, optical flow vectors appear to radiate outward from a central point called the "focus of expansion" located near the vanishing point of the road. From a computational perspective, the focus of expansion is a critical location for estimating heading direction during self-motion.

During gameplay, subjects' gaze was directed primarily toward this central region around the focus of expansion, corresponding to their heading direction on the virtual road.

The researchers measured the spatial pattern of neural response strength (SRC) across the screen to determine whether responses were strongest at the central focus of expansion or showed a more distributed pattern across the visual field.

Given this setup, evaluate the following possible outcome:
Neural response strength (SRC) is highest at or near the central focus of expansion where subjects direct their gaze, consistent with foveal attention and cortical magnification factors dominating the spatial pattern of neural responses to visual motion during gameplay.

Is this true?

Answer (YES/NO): NO